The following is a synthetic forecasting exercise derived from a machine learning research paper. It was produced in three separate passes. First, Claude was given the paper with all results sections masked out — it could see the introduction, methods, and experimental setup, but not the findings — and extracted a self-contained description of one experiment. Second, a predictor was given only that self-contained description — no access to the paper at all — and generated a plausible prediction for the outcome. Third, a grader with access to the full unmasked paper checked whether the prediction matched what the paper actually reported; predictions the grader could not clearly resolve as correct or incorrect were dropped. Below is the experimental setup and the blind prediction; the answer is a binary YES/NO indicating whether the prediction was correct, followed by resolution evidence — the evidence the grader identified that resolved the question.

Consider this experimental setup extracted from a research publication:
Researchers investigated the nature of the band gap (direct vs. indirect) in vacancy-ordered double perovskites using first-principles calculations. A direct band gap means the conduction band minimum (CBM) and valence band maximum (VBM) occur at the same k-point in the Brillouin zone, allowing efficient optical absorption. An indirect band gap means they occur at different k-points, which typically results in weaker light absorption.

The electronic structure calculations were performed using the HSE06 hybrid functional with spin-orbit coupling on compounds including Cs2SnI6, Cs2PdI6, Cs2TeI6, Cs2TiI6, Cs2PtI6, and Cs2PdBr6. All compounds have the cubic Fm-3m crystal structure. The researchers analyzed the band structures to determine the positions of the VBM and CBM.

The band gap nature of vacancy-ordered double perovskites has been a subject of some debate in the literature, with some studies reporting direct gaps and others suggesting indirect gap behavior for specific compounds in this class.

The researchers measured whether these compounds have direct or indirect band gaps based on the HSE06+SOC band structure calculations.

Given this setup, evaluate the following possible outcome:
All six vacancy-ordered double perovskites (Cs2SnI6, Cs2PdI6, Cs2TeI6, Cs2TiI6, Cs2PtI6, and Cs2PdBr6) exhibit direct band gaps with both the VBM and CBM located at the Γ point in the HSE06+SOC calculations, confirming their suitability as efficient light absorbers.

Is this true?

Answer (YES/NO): NO